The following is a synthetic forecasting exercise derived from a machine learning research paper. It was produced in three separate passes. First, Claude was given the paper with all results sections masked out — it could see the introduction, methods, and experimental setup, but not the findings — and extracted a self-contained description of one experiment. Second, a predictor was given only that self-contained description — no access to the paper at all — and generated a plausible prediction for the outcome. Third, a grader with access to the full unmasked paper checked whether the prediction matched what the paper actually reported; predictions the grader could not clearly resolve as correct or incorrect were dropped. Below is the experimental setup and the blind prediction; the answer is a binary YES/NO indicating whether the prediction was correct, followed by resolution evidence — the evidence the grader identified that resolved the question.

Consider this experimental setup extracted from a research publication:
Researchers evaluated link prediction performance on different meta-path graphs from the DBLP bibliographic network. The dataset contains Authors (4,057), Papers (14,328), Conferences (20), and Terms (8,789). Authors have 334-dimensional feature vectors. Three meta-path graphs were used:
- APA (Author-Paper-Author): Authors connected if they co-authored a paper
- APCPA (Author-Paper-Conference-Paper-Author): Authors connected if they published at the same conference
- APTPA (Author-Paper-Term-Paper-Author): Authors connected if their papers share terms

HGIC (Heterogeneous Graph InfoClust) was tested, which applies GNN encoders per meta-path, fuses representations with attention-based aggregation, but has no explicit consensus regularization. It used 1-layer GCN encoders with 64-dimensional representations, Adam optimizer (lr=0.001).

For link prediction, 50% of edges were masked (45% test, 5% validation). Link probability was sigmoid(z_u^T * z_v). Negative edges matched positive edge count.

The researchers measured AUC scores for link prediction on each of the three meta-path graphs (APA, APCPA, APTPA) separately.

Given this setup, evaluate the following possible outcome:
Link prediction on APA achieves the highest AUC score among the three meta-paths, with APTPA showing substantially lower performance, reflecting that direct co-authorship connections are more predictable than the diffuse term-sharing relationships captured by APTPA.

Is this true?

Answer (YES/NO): NO